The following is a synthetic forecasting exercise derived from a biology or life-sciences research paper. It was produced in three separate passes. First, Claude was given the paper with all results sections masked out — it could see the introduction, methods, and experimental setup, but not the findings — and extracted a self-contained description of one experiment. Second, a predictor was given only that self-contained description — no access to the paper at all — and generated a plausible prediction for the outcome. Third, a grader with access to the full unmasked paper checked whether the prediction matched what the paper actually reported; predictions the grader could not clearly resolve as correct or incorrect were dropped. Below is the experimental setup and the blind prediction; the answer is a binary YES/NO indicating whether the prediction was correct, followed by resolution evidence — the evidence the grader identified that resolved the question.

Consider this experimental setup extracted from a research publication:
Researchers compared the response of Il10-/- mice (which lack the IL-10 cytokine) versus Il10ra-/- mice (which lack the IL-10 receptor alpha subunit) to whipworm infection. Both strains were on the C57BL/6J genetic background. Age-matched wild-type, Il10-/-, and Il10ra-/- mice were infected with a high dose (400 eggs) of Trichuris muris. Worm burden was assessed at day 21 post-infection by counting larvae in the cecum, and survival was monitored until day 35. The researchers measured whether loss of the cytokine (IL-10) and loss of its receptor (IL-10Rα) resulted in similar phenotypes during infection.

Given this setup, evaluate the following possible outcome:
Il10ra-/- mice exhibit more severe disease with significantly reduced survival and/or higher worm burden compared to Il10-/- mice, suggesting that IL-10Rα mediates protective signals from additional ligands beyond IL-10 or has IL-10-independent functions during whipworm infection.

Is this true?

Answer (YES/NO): NO